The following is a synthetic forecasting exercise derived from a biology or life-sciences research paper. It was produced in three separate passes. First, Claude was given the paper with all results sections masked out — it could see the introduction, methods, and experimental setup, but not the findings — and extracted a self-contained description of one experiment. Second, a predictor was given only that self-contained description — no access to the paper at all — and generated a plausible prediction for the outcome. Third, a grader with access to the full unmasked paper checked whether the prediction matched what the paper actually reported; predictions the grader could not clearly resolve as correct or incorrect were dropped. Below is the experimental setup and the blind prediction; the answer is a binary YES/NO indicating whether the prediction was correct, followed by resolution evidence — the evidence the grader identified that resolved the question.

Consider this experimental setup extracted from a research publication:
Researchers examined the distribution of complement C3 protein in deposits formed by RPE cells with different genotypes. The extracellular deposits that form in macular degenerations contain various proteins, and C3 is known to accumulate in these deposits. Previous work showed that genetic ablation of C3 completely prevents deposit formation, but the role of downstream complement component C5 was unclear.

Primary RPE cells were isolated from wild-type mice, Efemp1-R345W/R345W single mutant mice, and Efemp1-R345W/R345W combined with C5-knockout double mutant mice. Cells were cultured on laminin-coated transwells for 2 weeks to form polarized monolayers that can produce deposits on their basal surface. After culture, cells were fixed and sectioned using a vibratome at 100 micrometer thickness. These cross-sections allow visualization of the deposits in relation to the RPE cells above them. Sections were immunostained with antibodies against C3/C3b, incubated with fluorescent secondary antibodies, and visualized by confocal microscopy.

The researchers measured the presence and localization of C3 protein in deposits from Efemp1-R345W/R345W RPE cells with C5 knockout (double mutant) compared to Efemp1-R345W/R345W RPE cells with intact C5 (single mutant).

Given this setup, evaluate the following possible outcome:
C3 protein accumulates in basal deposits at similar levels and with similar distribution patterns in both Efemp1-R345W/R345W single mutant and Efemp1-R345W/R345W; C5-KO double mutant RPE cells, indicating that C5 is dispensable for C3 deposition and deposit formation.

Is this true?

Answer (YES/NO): NO